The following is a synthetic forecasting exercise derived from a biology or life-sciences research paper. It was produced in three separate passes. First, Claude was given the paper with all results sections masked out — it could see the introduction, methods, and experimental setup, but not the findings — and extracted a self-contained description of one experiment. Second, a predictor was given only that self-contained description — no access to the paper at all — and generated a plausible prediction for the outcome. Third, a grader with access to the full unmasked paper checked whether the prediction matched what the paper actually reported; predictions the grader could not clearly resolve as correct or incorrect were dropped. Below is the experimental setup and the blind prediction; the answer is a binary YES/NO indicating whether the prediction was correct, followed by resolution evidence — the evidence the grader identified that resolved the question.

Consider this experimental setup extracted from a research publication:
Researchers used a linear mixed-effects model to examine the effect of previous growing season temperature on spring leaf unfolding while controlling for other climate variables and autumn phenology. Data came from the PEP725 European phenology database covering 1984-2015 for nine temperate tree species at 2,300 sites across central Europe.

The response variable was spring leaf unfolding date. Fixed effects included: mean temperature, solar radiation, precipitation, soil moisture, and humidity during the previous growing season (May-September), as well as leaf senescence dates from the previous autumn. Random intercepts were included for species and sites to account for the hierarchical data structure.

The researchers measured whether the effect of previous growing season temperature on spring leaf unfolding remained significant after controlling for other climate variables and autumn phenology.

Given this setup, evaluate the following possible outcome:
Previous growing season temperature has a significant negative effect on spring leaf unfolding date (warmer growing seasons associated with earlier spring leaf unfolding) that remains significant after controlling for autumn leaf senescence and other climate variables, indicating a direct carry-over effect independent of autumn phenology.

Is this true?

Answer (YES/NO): YES